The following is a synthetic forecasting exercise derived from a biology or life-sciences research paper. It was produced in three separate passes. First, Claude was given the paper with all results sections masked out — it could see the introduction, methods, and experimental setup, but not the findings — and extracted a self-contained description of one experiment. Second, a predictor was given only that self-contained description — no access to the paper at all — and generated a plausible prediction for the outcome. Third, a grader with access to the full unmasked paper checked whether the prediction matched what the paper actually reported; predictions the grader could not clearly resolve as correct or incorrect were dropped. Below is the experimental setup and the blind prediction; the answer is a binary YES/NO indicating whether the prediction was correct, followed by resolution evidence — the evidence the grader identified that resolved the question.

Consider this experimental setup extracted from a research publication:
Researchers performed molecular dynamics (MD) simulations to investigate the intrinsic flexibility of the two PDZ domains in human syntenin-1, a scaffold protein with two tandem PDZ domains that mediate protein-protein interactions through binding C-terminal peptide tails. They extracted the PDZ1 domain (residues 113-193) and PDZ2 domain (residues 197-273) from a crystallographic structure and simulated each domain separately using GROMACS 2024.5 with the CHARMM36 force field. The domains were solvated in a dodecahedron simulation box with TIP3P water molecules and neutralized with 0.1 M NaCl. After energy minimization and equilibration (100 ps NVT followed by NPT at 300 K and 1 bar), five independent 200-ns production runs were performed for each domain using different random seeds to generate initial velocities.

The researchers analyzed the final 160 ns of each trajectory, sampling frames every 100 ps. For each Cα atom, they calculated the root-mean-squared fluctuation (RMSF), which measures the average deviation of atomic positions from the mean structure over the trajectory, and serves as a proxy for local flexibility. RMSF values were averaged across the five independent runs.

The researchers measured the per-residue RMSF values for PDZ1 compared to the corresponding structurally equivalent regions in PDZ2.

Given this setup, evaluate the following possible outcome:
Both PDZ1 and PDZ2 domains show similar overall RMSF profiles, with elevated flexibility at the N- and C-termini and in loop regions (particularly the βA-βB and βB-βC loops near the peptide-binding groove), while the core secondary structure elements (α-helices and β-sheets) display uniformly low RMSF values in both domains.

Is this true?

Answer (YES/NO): NO